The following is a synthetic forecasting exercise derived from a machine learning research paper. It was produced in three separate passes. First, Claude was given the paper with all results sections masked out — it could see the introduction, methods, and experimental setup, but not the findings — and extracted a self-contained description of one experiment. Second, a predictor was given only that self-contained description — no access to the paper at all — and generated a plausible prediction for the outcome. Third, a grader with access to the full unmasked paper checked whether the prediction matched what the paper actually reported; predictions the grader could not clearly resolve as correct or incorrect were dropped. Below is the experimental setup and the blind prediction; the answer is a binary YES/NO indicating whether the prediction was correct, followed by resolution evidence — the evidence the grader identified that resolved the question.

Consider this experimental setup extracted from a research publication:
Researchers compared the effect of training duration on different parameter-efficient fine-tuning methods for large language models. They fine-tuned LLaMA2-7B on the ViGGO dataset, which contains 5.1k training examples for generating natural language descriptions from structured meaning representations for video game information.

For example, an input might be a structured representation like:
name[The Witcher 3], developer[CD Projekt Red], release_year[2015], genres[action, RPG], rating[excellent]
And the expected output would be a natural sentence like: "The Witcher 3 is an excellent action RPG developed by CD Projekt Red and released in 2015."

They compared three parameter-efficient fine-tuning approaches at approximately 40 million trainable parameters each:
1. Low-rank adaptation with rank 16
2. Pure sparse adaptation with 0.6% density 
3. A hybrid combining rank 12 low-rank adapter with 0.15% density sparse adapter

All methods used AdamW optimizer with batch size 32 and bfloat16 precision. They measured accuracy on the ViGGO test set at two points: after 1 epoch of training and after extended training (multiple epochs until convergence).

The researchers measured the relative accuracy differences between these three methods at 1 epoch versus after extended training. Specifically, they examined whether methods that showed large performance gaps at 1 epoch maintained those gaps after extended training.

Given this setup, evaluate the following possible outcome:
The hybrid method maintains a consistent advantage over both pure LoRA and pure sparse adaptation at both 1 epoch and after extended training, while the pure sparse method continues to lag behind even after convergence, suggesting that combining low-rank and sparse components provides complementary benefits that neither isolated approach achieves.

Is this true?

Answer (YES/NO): YES